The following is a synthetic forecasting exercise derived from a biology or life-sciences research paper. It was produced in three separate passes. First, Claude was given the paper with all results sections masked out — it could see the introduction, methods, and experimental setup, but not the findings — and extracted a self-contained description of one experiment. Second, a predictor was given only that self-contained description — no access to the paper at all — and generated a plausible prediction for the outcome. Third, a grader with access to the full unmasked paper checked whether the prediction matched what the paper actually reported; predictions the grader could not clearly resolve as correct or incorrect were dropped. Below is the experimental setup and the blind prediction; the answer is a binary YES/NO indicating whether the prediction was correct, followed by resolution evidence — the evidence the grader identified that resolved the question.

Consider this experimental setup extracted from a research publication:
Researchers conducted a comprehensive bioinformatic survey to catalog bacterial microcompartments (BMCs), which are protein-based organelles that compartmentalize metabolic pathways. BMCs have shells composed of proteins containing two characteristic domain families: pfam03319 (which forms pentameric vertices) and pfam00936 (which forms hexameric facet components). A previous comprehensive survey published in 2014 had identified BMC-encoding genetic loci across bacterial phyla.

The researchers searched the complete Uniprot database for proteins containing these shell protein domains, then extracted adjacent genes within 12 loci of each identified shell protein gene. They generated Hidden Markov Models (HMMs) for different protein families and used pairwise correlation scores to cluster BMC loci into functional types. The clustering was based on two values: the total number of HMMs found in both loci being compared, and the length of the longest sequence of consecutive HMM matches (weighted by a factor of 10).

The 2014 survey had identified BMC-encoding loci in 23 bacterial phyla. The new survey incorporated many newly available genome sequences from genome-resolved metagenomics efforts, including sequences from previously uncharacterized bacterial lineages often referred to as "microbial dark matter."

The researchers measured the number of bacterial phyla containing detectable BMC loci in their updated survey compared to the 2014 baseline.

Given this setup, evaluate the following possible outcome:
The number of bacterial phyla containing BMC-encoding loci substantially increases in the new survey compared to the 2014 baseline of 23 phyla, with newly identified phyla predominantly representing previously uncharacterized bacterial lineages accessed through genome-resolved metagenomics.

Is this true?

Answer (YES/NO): YES